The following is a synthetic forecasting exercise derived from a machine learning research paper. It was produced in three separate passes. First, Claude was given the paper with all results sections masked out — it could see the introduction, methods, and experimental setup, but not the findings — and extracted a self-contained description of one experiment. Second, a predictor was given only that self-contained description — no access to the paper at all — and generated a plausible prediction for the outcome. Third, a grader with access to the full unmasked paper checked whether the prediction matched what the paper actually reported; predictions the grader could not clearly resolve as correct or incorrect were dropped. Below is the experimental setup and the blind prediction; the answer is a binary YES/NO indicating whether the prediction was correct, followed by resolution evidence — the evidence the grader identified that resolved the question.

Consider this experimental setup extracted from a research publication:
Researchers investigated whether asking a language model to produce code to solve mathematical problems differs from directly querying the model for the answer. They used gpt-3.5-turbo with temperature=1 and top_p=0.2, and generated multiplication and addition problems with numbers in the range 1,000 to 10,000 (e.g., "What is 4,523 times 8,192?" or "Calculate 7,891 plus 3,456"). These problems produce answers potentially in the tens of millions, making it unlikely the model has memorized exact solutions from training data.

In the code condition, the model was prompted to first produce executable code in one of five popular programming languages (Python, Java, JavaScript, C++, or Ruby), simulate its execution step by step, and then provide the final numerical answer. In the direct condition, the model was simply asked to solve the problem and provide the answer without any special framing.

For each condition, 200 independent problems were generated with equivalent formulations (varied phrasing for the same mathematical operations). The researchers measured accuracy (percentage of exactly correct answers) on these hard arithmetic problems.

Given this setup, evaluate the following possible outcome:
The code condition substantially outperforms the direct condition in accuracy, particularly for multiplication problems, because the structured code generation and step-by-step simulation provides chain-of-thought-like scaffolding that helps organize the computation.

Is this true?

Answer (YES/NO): NO